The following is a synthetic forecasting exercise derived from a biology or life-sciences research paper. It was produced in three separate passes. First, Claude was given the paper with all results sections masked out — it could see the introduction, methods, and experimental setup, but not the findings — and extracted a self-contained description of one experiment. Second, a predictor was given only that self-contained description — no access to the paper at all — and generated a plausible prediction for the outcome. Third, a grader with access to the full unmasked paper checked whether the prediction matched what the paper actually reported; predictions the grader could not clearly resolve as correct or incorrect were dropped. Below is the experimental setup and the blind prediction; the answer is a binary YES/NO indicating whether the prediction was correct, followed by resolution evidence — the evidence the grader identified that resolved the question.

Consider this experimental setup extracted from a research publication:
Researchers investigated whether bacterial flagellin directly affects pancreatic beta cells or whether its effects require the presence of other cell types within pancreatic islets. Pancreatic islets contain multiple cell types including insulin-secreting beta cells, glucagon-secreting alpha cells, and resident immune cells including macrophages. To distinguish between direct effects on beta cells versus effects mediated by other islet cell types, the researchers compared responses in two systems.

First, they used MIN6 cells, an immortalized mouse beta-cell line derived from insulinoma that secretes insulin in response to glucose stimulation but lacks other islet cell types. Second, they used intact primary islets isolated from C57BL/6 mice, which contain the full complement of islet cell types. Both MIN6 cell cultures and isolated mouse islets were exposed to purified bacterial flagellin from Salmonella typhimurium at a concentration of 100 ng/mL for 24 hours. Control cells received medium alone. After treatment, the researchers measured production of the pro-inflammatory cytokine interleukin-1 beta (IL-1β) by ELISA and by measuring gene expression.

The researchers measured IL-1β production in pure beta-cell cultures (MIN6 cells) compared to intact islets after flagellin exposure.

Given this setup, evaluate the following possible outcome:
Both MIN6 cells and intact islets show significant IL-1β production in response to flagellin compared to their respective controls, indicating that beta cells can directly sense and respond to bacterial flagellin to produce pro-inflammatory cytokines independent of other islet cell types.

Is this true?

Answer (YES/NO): NO